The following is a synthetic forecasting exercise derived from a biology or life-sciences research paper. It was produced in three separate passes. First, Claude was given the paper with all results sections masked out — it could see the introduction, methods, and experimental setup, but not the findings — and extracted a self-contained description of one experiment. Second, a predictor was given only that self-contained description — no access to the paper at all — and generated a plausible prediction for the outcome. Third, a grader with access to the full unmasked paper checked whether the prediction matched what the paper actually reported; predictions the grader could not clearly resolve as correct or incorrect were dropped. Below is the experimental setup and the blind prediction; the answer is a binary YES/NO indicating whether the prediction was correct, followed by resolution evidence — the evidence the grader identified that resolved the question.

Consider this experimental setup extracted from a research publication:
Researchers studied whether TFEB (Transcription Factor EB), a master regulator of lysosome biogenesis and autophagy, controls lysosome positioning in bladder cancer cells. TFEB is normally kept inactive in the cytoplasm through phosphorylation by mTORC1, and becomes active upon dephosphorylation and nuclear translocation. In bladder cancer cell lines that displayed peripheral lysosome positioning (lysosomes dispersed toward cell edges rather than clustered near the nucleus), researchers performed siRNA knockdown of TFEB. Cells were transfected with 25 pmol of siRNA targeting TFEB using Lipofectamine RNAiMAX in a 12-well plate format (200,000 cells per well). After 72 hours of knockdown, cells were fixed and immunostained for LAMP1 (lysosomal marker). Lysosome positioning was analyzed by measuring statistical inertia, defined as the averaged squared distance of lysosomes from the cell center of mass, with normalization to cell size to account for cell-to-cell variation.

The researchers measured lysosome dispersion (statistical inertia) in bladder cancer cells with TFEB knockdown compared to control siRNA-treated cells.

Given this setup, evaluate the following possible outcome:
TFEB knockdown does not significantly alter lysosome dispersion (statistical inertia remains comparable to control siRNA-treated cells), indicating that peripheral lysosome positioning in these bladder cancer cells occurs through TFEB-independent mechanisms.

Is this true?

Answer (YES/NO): NO